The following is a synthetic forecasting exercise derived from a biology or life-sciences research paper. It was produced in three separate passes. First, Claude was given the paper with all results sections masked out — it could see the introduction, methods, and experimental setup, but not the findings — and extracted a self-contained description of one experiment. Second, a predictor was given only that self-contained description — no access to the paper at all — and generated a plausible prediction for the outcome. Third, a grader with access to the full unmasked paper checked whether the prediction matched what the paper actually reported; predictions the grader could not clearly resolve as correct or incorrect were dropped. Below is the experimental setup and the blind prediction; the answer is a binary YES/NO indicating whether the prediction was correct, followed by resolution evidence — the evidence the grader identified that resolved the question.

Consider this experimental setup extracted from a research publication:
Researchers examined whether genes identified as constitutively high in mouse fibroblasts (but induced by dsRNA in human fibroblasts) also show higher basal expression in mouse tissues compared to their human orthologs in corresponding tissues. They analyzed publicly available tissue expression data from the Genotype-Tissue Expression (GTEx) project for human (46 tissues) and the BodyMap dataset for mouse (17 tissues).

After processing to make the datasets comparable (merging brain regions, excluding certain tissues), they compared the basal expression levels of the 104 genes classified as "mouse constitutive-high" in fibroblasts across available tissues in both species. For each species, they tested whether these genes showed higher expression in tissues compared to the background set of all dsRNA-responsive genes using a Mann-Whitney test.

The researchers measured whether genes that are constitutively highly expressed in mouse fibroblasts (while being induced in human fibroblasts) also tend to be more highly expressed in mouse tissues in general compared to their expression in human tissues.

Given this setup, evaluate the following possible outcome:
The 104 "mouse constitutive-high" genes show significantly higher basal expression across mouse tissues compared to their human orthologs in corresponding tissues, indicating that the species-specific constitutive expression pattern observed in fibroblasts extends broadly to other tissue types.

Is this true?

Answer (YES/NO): NO